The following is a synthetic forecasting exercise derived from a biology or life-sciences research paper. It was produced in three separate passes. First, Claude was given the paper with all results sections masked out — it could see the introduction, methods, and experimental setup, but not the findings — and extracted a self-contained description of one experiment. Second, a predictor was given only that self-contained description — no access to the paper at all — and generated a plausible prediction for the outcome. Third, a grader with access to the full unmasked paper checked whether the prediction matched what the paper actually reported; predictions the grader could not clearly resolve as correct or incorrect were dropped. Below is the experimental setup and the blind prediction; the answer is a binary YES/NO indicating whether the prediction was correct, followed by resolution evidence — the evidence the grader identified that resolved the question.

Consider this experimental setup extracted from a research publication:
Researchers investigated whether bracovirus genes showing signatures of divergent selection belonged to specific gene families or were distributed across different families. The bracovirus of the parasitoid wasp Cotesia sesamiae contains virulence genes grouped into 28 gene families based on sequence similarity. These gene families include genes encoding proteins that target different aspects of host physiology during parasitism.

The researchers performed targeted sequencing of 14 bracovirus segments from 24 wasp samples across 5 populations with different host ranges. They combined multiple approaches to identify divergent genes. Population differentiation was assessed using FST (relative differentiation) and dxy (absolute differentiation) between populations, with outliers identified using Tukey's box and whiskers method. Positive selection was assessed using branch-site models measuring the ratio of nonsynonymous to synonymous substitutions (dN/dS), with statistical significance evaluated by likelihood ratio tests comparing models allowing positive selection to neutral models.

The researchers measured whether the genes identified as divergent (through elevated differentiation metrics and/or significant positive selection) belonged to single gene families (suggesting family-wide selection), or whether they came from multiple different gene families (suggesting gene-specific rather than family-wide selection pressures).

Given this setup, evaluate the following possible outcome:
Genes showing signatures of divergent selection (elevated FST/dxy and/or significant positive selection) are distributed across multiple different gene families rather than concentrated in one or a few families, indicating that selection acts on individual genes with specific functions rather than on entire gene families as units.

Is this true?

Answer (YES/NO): NO